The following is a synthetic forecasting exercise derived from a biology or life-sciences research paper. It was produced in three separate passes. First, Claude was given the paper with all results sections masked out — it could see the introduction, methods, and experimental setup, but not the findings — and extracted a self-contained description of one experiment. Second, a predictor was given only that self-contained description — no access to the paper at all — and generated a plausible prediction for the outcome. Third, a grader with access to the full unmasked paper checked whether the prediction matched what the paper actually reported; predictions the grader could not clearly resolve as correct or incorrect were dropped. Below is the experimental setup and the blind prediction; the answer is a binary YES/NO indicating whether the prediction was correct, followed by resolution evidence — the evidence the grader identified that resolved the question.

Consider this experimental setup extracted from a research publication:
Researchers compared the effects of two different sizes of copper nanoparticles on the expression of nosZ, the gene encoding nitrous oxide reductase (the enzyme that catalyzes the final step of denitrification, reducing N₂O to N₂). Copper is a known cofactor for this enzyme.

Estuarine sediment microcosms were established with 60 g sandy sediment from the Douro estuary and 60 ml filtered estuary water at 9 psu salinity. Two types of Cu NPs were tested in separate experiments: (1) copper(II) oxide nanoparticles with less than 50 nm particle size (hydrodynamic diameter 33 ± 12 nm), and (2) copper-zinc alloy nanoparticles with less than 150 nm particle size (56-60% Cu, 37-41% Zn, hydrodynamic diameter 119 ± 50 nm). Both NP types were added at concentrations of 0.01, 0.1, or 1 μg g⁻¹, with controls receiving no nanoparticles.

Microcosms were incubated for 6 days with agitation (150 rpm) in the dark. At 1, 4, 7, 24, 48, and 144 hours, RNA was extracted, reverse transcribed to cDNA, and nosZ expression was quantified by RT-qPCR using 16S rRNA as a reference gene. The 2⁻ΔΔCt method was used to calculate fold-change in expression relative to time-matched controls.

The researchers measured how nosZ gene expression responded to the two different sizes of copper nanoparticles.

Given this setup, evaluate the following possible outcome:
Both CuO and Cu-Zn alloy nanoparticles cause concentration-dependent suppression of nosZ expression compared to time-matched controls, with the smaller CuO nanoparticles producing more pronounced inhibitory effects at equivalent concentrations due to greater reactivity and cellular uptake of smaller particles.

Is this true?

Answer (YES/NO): NO